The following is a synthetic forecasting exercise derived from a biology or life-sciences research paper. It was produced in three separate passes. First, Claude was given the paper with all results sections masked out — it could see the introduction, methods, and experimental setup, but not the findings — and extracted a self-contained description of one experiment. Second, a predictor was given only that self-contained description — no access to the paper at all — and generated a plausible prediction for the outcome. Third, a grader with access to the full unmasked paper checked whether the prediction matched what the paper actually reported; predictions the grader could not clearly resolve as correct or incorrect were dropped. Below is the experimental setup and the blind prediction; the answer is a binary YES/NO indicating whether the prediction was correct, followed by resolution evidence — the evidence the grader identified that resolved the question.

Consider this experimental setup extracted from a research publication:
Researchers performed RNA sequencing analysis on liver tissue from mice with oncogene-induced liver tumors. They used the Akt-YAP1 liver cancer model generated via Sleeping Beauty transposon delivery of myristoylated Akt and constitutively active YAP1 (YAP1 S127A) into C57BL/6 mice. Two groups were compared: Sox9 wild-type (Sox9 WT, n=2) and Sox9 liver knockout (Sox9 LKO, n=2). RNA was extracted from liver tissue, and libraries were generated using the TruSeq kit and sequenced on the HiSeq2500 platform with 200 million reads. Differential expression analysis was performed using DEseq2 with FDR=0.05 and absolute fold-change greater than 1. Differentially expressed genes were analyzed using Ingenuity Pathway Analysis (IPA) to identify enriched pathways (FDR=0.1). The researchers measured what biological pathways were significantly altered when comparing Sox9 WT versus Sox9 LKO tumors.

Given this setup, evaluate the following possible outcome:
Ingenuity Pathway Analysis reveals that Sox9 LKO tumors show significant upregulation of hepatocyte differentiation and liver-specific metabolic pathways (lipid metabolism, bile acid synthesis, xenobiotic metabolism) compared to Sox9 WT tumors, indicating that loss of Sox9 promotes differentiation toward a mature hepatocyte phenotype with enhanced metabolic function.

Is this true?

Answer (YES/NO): NO